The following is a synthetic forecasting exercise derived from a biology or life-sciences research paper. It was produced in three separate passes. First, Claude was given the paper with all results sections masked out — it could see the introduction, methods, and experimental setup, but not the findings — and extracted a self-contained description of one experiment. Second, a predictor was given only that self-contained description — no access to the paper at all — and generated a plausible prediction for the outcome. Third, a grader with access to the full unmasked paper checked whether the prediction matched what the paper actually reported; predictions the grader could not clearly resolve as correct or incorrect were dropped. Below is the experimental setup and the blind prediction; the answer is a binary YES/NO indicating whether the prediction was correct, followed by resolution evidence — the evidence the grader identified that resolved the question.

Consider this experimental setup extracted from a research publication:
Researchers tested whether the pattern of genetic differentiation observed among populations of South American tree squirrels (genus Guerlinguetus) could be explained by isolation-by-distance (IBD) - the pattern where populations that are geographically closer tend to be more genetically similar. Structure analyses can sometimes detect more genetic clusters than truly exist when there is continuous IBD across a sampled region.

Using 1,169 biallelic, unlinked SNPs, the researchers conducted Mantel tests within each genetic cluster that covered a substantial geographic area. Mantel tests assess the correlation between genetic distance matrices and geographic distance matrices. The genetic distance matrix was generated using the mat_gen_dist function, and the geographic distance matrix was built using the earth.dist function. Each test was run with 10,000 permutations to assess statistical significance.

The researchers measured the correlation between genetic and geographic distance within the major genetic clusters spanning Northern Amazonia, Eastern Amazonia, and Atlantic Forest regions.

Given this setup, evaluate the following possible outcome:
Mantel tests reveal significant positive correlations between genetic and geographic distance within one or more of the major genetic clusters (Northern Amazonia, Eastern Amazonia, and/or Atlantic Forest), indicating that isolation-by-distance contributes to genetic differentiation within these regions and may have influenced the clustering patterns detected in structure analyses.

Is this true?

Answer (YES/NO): YES